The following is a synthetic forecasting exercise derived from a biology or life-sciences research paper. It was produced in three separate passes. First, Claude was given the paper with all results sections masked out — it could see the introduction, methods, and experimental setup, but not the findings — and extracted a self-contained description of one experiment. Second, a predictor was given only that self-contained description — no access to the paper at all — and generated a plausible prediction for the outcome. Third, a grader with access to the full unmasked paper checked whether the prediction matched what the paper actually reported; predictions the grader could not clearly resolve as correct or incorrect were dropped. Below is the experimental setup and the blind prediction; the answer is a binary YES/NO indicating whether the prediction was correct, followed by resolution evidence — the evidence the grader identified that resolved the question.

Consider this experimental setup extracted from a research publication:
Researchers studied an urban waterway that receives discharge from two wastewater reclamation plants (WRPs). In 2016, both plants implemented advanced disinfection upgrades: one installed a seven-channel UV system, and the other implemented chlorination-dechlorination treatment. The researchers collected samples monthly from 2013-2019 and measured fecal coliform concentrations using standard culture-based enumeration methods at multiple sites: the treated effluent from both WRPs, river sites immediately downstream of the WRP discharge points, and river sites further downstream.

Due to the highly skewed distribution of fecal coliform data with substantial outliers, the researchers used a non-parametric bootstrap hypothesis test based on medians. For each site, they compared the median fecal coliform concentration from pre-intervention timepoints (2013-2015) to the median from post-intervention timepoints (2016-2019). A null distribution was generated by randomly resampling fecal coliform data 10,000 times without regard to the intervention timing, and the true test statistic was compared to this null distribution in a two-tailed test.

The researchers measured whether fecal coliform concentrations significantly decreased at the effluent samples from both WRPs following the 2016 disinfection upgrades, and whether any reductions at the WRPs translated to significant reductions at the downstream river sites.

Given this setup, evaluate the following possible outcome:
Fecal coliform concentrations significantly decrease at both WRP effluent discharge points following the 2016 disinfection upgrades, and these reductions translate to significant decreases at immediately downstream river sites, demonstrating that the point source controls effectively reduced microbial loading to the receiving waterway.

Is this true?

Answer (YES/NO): YES